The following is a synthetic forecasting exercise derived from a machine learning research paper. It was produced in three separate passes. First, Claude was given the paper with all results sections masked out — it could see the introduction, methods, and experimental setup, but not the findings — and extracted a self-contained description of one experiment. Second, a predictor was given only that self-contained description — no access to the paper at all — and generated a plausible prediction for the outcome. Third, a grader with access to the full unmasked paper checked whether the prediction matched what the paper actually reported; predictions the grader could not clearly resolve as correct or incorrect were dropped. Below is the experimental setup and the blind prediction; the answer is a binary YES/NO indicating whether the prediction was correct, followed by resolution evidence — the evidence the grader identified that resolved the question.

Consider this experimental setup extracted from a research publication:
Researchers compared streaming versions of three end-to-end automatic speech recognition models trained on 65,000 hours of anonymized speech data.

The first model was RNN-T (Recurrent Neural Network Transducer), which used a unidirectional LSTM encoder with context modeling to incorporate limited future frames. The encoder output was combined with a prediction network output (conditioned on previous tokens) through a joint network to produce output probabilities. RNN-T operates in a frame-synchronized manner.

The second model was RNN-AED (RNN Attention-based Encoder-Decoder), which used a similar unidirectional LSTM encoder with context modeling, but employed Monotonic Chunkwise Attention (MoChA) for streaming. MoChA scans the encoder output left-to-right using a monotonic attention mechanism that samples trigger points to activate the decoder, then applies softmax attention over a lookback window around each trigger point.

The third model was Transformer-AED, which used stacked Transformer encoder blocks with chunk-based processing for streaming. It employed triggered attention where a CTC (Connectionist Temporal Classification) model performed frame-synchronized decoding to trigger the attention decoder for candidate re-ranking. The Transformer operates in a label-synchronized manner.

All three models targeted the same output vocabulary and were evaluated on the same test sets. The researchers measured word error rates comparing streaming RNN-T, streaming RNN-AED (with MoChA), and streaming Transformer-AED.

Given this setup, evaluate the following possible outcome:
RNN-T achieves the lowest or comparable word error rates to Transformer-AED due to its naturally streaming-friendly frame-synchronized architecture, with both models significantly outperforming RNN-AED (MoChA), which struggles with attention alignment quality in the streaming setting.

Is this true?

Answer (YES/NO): NO